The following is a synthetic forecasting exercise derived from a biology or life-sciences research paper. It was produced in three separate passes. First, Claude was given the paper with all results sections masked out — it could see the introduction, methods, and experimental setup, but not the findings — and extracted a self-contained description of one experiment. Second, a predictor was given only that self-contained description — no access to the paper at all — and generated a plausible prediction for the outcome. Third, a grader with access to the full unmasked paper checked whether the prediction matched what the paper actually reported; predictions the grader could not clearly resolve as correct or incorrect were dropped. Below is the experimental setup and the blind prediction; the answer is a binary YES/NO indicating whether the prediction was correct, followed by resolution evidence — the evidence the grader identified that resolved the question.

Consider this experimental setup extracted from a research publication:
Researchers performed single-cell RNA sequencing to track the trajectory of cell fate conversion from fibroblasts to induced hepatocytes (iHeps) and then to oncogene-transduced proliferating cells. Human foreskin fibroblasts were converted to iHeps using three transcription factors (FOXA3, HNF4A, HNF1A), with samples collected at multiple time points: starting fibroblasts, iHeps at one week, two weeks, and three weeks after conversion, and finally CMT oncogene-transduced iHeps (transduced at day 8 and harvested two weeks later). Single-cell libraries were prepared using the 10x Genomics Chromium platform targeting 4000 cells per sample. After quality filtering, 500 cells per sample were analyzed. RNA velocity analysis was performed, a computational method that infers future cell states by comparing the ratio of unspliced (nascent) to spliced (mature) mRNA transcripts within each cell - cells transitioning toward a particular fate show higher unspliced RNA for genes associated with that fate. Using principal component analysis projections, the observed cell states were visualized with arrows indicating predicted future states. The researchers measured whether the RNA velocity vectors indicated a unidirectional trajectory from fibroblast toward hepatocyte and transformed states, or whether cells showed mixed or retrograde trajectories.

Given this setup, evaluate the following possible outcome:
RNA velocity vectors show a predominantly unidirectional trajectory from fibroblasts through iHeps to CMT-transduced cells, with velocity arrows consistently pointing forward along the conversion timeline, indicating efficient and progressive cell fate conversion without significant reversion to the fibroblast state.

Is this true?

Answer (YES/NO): YES